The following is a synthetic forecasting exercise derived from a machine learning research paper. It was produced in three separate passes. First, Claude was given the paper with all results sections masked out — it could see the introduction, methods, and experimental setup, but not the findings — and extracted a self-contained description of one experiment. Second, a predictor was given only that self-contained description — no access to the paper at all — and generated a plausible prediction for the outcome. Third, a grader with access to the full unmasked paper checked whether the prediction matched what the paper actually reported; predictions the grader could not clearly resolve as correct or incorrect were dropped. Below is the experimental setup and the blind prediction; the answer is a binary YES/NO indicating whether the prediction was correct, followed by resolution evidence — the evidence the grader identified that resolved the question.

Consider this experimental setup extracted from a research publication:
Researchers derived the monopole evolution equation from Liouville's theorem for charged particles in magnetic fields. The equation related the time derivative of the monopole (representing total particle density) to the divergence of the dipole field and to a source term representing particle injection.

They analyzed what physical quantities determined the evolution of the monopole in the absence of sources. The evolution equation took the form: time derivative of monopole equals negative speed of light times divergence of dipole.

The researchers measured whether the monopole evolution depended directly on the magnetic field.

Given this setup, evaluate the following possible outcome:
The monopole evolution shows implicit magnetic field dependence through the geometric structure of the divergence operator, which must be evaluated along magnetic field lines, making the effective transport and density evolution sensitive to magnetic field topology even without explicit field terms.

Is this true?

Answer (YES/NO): NO